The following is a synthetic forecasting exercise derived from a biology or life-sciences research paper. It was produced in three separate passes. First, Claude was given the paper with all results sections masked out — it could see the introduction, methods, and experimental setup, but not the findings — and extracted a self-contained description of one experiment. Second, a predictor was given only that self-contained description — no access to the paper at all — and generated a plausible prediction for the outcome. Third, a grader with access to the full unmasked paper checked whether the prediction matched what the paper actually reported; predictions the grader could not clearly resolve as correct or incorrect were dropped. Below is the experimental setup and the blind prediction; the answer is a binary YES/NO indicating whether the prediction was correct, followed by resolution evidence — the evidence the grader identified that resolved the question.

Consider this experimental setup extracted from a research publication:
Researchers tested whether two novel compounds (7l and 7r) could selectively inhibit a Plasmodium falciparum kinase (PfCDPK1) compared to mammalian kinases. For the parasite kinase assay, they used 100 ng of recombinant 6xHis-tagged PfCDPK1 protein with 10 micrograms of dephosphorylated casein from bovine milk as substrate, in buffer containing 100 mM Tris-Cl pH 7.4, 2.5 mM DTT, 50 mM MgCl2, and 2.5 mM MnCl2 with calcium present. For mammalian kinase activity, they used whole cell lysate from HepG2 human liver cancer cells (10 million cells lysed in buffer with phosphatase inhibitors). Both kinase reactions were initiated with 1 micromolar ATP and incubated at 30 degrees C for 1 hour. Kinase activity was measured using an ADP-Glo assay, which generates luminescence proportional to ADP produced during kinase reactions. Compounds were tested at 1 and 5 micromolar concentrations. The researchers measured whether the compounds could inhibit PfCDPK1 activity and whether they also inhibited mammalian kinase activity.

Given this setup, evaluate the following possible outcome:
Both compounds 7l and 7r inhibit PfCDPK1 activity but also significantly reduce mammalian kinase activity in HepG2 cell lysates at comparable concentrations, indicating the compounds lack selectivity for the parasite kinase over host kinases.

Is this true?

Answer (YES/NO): NO